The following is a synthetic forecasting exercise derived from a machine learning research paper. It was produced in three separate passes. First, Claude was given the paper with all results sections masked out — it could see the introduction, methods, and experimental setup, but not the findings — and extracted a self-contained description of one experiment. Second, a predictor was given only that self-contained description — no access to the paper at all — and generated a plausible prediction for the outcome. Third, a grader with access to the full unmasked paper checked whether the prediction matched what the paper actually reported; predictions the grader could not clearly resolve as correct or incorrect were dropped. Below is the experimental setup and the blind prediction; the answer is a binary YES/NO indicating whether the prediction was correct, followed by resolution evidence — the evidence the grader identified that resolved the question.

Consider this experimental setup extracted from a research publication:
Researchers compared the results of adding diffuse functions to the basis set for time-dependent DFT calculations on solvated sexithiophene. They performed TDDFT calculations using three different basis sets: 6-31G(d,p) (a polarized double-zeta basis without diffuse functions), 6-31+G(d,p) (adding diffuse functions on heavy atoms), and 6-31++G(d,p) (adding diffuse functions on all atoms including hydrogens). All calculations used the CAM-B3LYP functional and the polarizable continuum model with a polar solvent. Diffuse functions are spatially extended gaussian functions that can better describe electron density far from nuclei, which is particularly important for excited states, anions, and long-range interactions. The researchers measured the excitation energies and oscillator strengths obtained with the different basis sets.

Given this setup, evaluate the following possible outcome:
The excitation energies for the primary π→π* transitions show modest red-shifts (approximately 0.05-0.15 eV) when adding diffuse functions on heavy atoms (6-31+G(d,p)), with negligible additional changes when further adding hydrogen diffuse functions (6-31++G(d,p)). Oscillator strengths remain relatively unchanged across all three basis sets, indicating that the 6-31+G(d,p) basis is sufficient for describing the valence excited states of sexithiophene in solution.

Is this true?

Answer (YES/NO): YES